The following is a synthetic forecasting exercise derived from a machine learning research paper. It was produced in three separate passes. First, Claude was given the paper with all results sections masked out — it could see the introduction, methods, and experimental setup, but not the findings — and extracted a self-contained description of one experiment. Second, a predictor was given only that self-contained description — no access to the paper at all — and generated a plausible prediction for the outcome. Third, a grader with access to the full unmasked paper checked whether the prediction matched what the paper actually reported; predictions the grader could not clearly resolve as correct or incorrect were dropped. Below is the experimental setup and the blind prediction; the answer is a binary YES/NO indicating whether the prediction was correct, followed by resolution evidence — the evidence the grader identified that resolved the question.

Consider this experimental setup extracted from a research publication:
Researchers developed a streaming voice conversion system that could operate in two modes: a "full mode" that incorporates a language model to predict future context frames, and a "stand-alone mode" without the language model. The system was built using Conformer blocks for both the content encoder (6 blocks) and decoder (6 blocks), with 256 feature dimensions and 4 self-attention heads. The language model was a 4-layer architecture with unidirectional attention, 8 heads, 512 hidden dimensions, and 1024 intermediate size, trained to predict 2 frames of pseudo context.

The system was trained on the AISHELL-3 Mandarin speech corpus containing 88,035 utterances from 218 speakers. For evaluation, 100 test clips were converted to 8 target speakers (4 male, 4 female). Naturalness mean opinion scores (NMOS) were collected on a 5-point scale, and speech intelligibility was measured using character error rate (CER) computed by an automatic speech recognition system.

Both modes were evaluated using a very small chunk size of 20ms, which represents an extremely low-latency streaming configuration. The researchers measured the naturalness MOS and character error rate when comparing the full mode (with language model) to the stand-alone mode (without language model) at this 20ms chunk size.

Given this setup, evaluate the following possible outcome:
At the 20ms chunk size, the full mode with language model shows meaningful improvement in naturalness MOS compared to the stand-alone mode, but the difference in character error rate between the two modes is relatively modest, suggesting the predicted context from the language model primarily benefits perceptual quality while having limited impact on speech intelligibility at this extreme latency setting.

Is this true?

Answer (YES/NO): NO